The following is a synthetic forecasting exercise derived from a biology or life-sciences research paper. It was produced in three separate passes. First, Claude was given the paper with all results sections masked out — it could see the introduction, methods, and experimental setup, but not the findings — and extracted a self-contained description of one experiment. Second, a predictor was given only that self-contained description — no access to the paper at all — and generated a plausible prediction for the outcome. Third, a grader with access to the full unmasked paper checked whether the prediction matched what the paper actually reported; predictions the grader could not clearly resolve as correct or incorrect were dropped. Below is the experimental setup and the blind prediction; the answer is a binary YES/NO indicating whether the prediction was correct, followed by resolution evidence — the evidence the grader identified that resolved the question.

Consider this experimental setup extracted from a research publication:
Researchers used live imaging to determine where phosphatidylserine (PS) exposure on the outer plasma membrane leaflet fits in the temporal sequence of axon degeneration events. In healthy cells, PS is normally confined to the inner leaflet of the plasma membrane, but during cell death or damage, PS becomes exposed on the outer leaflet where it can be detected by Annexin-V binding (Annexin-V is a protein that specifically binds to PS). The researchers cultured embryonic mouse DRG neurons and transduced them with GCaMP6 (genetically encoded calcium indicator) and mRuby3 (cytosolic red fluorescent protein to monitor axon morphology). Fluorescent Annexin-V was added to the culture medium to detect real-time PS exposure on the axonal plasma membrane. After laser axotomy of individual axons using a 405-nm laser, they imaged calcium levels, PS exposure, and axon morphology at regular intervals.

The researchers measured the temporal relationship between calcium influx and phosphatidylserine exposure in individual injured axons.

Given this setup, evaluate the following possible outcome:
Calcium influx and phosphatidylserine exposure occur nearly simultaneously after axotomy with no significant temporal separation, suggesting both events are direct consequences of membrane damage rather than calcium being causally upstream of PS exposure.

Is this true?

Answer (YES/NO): NO